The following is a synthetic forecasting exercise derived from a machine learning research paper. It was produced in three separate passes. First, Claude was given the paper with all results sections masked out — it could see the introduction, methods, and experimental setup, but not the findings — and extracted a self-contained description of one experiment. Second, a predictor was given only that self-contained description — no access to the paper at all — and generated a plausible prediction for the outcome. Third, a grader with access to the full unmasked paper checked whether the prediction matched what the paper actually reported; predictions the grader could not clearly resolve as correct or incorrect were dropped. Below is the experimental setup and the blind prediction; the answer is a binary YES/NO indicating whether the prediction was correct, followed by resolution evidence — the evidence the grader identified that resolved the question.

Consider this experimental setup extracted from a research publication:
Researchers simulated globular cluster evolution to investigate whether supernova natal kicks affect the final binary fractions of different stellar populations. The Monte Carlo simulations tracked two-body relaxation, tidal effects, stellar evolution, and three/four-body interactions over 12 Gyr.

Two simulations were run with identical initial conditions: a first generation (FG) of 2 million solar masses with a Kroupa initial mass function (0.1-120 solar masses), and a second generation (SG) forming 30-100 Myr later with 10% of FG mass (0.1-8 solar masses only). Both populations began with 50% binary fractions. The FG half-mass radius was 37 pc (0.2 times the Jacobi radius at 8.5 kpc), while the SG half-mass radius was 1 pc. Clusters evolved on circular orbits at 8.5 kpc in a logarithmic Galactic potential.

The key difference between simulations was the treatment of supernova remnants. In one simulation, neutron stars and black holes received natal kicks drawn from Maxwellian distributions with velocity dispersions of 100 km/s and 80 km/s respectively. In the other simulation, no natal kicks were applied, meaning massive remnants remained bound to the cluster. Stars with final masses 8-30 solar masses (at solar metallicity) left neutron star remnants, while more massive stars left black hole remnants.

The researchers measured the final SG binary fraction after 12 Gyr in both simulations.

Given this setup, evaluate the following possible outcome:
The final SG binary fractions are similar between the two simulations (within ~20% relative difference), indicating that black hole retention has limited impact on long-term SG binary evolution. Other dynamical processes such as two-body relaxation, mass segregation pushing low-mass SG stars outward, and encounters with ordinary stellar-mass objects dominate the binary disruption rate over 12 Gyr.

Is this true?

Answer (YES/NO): NO